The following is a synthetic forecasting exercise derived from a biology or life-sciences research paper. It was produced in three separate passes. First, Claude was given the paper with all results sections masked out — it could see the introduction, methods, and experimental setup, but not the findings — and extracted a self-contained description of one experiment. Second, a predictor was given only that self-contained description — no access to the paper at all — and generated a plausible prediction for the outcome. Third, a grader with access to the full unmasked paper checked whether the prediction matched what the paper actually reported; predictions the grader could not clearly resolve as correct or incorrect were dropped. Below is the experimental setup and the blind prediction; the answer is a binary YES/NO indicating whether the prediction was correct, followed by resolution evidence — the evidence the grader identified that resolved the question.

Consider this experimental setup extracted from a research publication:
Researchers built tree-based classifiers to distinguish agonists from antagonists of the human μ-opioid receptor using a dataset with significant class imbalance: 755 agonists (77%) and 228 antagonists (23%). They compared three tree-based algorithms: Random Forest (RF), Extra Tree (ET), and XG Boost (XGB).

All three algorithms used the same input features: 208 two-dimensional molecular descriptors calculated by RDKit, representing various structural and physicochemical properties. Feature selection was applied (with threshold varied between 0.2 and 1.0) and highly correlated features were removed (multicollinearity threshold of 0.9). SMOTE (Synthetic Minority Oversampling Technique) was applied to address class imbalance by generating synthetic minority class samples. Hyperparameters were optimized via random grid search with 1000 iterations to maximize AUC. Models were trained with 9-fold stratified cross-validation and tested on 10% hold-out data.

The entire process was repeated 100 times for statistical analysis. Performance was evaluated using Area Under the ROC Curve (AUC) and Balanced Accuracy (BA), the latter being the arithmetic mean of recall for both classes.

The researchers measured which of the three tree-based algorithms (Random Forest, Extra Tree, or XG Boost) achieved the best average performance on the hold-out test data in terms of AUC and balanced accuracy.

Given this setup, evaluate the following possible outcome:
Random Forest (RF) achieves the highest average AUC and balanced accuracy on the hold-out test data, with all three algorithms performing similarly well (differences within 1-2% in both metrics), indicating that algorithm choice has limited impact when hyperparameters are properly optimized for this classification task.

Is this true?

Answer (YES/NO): NO